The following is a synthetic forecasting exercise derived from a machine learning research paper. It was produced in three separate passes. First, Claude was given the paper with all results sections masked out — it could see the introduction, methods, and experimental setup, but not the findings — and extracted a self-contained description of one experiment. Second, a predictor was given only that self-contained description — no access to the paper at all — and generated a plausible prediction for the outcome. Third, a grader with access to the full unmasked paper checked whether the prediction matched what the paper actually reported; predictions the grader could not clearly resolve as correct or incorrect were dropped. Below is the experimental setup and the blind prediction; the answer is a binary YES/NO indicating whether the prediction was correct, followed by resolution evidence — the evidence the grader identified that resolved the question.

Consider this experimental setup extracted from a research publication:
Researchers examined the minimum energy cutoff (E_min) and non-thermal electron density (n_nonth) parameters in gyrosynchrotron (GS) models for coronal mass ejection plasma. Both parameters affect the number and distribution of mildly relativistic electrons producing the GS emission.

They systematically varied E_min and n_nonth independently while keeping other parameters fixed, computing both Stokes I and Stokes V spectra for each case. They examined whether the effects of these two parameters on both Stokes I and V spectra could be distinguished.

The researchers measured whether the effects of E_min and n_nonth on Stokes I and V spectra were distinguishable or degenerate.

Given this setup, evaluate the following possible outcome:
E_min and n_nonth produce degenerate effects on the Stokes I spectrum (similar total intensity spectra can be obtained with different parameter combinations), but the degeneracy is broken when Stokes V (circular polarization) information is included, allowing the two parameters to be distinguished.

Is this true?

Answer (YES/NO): NO